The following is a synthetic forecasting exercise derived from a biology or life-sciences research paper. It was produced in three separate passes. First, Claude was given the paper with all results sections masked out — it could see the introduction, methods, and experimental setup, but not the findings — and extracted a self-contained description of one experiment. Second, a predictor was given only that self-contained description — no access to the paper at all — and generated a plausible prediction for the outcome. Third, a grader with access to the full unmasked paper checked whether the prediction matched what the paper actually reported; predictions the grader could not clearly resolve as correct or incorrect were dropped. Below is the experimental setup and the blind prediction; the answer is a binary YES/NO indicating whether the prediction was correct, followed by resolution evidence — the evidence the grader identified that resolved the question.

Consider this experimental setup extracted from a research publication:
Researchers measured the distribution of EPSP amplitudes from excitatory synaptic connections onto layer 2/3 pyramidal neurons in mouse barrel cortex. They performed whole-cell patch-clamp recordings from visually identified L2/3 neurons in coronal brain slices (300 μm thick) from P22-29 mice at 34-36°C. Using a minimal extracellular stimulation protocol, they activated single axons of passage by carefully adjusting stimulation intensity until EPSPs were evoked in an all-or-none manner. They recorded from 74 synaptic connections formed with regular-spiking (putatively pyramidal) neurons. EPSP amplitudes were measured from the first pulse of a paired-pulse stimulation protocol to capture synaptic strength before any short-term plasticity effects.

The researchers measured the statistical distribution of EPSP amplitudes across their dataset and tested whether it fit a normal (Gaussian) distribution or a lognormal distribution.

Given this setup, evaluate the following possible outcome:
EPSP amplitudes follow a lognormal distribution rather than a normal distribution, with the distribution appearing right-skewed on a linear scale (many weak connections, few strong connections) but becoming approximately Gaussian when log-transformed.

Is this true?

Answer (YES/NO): YES